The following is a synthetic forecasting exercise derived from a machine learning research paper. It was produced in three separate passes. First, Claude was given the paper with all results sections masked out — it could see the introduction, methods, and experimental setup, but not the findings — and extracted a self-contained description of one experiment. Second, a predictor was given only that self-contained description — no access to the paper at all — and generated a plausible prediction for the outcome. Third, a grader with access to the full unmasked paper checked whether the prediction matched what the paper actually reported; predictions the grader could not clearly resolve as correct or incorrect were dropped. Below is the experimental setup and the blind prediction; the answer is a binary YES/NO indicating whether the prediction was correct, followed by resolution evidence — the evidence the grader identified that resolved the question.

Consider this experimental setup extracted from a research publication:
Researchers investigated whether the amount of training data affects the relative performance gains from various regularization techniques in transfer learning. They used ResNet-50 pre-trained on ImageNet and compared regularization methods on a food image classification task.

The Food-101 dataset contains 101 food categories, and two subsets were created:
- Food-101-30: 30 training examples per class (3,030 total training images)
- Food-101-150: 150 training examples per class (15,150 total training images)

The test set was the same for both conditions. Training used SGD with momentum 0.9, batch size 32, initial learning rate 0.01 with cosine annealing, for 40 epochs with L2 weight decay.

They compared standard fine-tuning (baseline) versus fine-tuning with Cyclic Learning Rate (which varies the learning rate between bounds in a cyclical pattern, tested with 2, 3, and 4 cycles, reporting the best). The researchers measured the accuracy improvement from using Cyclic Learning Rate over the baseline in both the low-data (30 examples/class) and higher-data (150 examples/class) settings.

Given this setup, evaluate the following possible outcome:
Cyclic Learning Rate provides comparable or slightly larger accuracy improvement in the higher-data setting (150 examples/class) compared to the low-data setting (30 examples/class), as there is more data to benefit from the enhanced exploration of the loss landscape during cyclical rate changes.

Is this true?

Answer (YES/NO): NO